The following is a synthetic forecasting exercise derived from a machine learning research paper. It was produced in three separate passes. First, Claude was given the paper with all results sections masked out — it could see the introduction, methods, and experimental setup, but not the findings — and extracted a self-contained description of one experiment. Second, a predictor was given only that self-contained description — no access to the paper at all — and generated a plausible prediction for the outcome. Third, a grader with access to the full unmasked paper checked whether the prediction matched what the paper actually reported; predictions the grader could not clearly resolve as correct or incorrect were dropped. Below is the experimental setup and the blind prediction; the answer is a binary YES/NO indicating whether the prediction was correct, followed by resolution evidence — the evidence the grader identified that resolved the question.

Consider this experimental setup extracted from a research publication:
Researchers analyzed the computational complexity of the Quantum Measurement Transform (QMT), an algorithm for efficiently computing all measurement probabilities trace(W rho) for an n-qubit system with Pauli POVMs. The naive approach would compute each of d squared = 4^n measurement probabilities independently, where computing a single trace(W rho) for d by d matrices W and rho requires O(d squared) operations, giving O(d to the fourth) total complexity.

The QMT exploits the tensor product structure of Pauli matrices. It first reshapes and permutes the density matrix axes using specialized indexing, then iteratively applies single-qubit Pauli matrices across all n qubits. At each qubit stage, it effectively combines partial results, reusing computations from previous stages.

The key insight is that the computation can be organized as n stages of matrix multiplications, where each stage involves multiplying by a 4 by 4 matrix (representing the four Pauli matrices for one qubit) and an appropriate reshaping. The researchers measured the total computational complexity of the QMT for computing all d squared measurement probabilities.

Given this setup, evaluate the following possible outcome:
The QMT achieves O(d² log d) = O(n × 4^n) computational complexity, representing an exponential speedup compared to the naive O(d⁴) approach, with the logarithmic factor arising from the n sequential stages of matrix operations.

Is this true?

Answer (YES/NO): NO